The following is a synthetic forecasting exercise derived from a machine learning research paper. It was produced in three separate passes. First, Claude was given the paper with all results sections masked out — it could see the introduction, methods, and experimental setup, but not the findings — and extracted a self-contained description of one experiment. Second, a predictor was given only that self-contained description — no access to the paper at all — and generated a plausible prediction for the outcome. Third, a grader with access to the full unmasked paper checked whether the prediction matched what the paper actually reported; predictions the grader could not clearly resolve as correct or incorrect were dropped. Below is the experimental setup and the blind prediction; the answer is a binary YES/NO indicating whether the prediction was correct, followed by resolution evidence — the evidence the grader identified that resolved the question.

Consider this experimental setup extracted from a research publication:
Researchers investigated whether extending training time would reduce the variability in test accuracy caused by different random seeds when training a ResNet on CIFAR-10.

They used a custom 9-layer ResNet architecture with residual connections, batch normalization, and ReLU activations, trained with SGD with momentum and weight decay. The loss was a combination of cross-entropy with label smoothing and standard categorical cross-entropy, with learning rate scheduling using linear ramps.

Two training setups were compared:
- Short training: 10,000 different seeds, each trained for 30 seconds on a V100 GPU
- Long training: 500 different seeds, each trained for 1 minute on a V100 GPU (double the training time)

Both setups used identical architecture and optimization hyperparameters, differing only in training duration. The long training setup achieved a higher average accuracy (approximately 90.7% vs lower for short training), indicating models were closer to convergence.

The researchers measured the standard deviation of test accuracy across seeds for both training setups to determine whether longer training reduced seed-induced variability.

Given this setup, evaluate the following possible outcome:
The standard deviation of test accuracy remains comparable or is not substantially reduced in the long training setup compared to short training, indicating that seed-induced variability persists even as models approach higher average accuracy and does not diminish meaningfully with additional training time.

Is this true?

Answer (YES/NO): YES